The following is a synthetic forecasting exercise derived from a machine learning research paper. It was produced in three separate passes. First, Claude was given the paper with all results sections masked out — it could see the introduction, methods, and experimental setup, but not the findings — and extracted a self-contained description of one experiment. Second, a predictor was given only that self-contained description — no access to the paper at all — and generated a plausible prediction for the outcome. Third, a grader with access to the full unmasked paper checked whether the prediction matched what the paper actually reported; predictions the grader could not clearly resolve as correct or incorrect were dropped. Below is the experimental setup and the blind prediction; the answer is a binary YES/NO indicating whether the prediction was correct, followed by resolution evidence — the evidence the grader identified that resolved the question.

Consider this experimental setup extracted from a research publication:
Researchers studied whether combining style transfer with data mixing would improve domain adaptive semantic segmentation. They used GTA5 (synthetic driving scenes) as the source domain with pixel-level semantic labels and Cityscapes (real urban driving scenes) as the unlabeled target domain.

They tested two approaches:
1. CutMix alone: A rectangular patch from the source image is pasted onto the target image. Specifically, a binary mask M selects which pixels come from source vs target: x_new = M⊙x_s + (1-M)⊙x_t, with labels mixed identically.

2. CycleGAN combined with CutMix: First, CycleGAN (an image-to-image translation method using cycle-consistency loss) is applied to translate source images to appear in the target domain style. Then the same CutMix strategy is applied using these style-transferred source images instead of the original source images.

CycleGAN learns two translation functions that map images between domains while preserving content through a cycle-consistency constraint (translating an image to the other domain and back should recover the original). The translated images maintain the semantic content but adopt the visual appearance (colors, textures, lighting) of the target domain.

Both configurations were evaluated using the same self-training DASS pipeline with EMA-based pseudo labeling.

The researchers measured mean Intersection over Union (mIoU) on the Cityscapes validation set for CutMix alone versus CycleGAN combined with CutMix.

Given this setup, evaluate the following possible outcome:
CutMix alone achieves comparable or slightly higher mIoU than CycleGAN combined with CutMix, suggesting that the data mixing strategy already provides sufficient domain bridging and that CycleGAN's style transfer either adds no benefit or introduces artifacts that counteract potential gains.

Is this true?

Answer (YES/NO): YES